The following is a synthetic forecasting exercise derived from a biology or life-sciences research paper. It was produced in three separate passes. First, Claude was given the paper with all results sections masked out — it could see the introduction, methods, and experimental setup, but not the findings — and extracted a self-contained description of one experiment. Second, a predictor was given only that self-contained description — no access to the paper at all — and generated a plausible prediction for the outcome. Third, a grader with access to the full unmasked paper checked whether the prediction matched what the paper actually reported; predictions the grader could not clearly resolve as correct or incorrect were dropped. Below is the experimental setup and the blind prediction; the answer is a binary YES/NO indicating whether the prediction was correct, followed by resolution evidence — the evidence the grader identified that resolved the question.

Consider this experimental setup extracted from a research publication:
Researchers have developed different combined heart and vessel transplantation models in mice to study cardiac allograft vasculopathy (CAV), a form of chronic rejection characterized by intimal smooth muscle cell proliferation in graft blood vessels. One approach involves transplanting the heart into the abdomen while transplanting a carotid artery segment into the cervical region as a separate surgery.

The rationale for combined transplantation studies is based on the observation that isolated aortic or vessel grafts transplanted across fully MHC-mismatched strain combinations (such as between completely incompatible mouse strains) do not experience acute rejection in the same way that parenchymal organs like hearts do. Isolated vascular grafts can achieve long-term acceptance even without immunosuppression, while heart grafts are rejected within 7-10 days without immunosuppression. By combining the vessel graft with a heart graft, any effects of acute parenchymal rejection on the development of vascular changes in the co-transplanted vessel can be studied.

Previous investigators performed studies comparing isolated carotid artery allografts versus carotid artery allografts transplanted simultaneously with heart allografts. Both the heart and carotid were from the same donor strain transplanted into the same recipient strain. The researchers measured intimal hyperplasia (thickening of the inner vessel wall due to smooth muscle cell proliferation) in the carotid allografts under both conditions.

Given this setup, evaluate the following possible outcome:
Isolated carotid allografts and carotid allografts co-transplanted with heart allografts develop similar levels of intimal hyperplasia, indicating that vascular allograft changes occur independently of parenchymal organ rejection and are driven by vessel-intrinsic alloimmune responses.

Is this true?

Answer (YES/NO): NO